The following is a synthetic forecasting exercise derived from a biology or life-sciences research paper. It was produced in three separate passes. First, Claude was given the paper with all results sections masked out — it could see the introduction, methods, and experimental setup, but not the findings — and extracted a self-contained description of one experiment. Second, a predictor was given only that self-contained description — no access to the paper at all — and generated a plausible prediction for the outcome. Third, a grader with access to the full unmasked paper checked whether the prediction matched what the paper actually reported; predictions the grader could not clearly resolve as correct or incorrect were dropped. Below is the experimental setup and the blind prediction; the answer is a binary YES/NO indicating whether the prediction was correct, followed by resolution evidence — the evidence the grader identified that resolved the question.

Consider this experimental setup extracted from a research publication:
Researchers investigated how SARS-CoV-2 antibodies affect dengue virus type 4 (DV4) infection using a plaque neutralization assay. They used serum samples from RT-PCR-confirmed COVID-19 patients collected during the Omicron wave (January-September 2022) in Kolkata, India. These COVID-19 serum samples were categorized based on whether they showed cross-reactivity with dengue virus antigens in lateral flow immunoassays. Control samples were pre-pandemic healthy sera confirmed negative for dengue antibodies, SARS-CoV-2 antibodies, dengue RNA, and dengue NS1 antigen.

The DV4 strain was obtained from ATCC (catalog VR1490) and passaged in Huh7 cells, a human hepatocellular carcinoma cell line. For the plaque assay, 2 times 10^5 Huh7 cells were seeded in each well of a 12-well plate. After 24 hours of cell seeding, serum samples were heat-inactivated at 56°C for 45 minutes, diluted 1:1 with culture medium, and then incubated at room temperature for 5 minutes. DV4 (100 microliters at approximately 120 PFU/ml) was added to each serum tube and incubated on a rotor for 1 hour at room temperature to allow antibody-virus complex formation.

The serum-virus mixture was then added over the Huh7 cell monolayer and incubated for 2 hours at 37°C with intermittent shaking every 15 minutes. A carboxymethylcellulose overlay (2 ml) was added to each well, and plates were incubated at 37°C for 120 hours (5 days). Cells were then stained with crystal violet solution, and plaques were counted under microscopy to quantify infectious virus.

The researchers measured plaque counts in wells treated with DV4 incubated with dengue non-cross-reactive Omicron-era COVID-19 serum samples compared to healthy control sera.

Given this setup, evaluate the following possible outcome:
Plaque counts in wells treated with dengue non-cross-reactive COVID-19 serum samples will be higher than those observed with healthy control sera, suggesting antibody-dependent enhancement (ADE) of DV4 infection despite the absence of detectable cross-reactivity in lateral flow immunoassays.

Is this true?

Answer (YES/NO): NO